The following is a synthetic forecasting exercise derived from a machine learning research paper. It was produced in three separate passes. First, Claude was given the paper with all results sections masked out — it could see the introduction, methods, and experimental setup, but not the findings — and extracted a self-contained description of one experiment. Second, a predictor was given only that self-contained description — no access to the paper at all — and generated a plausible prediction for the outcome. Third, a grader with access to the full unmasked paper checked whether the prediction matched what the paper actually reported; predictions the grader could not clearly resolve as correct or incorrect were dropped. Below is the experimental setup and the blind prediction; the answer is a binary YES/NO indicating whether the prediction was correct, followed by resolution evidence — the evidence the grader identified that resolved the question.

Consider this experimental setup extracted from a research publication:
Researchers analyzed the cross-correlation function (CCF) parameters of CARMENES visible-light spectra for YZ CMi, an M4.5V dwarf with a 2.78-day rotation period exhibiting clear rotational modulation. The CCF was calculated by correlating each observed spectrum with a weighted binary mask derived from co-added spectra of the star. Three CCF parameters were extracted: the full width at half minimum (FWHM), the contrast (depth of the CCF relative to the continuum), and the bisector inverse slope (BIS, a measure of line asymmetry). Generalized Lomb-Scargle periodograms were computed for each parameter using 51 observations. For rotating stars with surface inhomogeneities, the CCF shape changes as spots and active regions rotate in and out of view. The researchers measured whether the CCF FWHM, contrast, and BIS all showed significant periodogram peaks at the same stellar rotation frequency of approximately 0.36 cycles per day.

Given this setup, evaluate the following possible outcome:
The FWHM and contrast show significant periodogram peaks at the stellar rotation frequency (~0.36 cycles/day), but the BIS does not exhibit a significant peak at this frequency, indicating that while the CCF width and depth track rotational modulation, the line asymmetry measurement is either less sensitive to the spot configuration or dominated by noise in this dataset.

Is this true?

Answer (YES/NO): NO